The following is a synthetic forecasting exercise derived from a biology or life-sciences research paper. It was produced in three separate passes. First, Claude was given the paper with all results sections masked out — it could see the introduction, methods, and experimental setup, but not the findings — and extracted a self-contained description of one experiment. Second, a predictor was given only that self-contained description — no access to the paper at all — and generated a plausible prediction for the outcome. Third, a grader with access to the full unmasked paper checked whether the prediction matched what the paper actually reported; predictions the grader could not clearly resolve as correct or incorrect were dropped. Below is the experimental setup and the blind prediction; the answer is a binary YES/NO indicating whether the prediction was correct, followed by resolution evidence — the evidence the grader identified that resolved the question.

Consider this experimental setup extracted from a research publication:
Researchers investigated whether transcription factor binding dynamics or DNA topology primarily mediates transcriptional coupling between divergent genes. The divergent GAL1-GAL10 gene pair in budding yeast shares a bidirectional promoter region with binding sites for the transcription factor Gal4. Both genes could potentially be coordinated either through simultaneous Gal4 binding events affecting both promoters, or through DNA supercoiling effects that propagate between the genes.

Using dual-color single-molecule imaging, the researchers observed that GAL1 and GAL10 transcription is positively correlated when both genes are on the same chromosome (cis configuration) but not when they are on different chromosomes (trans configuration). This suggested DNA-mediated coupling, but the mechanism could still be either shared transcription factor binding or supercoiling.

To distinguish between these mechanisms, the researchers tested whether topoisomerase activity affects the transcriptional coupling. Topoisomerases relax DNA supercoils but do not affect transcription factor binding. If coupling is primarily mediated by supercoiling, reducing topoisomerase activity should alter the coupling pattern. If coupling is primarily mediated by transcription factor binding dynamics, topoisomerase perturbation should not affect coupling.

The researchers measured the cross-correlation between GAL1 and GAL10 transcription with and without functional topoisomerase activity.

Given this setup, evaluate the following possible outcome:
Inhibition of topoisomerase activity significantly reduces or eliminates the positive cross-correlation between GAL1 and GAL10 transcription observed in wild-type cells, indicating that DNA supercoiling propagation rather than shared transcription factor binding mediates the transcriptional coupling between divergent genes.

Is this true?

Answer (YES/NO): NO